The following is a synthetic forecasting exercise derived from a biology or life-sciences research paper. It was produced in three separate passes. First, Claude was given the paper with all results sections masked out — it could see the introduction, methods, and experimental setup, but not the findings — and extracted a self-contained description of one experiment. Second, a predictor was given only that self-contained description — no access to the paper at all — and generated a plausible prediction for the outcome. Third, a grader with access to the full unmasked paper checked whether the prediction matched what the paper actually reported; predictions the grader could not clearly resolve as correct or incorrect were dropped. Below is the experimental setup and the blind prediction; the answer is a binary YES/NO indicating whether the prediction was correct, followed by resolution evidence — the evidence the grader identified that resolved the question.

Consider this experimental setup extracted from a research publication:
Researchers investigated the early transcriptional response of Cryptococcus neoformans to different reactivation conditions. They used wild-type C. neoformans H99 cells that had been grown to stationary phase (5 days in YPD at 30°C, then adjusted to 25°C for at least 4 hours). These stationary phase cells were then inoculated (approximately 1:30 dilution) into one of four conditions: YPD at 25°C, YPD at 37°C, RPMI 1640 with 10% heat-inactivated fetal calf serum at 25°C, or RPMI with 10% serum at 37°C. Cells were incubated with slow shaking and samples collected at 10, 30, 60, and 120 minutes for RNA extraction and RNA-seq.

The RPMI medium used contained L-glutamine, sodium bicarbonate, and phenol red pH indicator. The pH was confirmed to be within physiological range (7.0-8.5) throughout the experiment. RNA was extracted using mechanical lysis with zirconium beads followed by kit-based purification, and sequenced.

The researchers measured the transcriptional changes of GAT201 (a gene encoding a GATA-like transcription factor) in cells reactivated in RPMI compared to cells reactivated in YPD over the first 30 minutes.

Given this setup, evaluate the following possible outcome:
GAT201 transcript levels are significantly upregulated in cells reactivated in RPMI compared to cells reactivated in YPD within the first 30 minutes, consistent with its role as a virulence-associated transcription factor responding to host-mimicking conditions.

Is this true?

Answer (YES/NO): YES